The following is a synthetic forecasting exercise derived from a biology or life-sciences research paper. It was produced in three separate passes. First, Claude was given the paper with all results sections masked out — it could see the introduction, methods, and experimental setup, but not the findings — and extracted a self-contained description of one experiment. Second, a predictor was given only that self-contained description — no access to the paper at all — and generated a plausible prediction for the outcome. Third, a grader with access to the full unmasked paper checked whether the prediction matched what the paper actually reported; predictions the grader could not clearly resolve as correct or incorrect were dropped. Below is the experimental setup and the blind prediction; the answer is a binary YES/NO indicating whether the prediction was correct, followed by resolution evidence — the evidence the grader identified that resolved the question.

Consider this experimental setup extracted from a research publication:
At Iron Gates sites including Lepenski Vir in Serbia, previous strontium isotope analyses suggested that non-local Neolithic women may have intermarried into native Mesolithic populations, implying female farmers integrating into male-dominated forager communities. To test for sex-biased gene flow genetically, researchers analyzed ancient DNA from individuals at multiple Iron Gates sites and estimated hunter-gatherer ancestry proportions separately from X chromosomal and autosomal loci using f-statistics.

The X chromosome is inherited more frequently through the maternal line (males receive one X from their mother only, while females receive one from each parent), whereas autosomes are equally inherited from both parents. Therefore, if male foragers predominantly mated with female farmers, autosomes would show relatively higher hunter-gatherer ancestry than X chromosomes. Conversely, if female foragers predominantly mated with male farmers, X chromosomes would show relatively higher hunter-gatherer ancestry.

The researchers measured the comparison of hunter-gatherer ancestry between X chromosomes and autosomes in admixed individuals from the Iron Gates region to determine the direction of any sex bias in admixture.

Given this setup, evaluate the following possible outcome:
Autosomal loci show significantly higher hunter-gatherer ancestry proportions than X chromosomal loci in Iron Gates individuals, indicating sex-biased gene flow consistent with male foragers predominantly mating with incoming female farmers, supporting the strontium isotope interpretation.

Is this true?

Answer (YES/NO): NO